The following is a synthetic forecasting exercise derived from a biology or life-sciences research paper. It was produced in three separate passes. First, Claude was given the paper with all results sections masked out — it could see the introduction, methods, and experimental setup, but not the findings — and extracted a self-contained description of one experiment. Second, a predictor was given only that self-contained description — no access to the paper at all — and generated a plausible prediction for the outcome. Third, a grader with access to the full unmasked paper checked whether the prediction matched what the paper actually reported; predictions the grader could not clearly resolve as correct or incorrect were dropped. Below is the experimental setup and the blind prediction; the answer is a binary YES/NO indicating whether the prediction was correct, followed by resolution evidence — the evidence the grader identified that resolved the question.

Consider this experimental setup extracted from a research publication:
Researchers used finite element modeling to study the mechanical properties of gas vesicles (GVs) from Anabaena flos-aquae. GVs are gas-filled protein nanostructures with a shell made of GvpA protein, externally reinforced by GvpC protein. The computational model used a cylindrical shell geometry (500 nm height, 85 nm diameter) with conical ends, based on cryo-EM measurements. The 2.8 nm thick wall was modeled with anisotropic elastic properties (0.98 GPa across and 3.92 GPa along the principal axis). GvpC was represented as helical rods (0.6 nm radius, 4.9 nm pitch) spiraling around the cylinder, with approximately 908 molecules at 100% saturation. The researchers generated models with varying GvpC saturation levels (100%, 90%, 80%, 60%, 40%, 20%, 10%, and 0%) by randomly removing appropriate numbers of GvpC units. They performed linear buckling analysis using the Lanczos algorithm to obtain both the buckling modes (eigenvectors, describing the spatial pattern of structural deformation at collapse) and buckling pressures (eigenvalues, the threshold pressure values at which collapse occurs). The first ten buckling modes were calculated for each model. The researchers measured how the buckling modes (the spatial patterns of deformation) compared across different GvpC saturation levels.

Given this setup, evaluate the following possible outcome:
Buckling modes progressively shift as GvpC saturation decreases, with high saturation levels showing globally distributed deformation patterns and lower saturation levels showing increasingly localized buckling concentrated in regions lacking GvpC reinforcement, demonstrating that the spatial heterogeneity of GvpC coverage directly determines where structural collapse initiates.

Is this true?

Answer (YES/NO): NO